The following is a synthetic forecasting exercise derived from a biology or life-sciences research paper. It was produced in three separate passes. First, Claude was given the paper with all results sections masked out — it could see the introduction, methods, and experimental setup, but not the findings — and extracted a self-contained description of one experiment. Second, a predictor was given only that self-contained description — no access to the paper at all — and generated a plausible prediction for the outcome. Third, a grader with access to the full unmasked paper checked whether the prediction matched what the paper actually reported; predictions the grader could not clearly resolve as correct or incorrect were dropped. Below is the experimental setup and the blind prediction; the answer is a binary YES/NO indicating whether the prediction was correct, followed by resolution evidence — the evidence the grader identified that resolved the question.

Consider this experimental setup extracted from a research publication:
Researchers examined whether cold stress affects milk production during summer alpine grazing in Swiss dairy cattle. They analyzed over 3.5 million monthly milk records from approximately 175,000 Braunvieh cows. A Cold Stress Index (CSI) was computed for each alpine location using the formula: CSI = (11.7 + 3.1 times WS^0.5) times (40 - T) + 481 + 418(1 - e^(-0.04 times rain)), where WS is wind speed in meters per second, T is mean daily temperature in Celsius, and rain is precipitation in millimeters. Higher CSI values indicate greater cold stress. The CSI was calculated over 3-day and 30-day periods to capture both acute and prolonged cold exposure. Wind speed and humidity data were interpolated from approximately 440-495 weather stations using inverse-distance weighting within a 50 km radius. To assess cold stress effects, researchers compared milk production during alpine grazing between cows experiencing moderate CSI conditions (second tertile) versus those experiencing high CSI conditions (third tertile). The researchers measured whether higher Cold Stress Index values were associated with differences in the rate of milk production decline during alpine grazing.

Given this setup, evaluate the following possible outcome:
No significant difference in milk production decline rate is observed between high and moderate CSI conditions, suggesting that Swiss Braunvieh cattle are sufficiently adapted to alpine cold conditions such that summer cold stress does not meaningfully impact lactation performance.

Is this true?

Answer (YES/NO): YES